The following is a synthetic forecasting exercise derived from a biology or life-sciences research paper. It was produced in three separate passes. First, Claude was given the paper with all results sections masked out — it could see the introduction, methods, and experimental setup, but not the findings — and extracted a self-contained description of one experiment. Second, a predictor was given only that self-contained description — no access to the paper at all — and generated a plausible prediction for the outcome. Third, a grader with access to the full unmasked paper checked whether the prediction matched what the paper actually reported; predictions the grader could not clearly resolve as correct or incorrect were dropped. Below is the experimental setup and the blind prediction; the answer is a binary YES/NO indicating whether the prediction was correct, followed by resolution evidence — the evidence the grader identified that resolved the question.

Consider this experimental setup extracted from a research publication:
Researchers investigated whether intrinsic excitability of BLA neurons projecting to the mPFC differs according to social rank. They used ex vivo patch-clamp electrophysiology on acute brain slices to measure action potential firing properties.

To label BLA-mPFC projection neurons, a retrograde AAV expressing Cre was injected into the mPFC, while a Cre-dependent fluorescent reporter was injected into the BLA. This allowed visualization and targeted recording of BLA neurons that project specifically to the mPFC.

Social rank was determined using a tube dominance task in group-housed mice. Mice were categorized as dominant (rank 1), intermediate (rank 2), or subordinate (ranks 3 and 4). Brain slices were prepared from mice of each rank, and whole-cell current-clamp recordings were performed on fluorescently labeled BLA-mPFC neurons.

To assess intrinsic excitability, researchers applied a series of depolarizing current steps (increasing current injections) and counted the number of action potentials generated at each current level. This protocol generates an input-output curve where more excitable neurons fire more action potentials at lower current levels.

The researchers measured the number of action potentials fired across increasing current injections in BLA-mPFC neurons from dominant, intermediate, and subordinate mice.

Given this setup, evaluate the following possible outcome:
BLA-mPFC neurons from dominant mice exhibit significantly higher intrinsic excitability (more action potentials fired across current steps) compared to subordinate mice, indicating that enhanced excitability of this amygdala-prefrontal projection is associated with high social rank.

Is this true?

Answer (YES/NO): NO